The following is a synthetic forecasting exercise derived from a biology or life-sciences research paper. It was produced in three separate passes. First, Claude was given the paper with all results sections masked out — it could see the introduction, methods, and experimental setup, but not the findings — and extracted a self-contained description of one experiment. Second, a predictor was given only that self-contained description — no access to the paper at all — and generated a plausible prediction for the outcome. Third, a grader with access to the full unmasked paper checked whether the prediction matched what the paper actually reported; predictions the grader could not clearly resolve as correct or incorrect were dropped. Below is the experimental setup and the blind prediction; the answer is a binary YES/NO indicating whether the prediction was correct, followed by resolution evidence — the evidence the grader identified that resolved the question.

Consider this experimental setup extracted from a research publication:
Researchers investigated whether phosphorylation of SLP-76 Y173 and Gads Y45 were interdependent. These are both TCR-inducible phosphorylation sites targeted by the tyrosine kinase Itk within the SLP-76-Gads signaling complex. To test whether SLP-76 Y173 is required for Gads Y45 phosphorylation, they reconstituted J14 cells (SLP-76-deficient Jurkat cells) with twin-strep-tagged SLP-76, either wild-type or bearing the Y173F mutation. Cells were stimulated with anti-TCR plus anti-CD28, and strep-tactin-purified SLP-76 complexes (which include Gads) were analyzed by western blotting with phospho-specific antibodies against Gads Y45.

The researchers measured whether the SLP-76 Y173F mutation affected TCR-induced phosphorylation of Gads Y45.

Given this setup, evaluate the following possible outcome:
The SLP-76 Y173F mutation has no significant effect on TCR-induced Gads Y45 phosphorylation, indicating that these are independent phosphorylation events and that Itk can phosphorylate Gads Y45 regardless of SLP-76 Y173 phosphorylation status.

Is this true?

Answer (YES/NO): YES